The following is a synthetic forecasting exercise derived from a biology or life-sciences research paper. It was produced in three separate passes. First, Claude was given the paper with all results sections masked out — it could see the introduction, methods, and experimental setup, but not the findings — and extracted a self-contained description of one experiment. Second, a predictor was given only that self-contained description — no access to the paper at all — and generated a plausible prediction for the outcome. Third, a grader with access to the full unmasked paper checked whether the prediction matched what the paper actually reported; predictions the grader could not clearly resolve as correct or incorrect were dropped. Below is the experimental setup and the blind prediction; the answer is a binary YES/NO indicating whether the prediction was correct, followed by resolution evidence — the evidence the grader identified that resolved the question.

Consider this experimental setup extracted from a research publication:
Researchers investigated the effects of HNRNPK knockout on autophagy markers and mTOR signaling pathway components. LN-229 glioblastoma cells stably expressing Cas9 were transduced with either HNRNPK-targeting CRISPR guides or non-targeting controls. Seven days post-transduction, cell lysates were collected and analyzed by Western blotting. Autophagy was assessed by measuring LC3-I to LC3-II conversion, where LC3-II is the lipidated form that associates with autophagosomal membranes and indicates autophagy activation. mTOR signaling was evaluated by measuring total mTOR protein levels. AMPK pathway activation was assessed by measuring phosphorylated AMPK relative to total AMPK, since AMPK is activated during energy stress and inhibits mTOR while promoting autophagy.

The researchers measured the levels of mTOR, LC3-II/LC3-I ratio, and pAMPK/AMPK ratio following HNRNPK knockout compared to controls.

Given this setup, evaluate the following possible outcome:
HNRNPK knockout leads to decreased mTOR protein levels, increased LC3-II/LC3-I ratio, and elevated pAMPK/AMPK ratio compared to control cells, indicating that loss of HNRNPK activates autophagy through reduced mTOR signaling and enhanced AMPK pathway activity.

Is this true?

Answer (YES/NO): YES